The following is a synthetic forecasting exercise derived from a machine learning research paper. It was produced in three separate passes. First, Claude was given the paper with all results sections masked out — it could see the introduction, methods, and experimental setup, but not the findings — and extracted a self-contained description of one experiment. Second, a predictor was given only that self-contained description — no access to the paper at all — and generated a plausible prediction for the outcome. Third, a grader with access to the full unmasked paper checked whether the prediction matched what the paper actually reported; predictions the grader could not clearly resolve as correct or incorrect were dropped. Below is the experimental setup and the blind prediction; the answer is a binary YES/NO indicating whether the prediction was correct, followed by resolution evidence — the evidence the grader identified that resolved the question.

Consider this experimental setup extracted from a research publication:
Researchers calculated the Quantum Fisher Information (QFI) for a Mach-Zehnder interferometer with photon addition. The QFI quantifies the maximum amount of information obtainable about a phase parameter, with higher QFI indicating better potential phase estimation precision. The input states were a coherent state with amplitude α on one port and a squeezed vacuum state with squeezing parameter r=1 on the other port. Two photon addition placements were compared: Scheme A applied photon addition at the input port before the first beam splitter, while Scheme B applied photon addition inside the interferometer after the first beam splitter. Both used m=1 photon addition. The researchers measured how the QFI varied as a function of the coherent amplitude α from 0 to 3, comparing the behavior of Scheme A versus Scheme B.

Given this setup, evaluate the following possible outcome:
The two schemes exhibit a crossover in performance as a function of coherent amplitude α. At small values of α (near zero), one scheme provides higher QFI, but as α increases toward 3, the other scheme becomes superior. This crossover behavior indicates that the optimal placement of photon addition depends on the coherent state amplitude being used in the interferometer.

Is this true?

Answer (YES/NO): NO